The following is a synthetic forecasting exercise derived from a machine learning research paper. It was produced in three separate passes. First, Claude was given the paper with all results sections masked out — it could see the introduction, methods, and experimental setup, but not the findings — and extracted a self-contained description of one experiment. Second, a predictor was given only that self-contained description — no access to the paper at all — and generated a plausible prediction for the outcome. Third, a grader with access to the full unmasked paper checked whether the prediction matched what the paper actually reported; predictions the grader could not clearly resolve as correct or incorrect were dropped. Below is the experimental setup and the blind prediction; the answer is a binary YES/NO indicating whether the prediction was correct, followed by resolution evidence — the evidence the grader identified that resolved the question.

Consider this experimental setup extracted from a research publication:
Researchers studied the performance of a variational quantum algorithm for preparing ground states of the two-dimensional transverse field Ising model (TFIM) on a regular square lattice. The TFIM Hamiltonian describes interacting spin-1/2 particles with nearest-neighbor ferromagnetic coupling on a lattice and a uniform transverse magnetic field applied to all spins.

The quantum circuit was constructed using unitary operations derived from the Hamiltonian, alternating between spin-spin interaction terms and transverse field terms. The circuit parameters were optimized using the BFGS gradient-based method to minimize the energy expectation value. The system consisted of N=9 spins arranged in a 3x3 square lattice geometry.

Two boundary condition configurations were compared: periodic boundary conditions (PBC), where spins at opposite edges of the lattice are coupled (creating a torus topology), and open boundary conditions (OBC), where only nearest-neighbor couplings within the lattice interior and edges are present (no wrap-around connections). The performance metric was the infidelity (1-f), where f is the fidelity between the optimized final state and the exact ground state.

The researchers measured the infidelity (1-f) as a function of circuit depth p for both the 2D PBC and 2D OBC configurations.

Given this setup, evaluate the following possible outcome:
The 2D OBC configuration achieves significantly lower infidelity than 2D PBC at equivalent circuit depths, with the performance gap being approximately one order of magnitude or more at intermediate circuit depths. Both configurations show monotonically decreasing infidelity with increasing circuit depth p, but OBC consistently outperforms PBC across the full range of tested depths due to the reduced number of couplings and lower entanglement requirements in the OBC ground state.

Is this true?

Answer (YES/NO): NO